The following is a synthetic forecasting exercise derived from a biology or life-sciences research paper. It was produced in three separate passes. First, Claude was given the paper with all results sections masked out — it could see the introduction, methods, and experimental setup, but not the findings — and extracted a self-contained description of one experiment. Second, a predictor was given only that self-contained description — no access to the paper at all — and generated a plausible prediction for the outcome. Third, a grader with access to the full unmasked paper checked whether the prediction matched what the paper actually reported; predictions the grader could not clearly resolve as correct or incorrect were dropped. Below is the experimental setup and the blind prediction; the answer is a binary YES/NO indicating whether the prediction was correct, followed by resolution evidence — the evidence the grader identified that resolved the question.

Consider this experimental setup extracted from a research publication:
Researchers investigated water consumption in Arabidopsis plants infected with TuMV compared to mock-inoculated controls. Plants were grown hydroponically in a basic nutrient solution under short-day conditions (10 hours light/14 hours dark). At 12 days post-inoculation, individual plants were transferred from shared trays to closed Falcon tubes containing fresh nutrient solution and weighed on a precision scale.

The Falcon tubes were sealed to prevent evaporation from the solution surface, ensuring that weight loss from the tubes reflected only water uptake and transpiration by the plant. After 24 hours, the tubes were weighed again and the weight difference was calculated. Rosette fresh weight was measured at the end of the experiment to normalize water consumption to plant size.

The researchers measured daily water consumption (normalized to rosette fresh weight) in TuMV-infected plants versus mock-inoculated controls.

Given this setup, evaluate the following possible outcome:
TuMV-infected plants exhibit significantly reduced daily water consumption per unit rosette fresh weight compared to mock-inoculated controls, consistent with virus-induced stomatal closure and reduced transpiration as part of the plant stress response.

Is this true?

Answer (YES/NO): YES